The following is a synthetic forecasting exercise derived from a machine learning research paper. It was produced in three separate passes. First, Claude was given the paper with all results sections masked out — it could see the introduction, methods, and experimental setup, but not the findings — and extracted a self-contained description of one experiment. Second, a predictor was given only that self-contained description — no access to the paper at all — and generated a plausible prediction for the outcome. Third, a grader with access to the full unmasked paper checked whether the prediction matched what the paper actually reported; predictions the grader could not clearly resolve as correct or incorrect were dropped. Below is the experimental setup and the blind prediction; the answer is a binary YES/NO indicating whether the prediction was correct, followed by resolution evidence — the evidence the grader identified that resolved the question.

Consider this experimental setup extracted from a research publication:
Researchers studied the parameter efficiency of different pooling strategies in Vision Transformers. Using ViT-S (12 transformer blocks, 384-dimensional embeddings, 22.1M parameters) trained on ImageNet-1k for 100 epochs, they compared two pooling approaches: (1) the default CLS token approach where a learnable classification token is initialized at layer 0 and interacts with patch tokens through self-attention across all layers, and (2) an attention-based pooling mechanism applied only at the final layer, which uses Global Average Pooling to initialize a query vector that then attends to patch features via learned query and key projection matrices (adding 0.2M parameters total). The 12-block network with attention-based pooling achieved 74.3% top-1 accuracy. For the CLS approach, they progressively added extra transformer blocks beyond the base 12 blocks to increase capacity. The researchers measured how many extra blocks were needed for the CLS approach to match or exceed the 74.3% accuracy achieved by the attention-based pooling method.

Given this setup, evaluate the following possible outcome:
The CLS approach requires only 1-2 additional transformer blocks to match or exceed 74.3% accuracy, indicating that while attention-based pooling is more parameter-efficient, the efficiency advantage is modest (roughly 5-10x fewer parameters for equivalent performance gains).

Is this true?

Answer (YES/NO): NO